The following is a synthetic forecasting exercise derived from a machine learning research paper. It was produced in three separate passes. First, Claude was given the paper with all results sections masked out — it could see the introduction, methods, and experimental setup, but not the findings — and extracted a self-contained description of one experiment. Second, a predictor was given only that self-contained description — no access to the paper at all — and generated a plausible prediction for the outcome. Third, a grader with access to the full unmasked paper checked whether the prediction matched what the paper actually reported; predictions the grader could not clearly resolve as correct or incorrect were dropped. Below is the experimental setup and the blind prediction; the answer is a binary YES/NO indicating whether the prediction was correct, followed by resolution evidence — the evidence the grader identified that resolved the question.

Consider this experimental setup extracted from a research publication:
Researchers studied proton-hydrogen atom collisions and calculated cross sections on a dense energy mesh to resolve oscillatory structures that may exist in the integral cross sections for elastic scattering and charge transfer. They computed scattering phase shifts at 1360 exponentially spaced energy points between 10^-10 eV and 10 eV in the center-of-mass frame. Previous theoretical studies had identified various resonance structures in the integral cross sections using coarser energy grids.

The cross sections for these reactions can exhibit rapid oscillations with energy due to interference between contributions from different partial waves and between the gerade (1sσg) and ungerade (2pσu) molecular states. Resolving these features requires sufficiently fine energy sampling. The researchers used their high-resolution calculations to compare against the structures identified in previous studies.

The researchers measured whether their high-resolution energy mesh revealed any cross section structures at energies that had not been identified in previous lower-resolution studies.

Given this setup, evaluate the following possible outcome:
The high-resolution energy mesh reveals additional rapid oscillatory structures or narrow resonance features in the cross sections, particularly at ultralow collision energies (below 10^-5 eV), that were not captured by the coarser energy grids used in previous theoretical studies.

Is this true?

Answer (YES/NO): NO